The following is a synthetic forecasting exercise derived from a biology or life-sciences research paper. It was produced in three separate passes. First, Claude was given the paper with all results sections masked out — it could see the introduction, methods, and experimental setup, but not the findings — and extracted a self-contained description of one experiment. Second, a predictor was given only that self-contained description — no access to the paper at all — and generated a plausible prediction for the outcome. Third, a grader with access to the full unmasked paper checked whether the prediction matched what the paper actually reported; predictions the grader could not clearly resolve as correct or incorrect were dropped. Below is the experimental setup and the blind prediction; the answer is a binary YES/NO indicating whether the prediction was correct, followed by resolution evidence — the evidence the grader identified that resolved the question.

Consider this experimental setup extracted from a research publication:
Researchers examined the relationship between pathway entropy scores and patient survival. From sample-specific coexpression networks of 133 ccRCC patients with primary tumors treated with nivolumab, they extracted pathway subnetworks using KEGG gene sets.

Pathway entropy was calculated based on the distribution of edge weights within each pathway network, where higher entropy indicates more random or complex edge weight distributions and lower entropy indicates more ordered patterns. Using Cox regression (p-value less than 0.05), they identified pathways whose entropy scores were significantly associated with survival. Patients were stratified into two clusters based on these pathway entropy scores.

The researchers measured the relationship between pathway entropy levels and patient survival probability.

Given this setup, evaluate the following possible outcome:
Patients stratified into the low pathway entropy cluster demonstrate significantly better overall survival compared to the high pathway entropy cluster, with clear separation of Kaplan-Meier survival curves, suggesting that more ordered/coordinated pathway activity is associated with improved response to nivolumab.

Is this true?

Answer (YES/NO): YES